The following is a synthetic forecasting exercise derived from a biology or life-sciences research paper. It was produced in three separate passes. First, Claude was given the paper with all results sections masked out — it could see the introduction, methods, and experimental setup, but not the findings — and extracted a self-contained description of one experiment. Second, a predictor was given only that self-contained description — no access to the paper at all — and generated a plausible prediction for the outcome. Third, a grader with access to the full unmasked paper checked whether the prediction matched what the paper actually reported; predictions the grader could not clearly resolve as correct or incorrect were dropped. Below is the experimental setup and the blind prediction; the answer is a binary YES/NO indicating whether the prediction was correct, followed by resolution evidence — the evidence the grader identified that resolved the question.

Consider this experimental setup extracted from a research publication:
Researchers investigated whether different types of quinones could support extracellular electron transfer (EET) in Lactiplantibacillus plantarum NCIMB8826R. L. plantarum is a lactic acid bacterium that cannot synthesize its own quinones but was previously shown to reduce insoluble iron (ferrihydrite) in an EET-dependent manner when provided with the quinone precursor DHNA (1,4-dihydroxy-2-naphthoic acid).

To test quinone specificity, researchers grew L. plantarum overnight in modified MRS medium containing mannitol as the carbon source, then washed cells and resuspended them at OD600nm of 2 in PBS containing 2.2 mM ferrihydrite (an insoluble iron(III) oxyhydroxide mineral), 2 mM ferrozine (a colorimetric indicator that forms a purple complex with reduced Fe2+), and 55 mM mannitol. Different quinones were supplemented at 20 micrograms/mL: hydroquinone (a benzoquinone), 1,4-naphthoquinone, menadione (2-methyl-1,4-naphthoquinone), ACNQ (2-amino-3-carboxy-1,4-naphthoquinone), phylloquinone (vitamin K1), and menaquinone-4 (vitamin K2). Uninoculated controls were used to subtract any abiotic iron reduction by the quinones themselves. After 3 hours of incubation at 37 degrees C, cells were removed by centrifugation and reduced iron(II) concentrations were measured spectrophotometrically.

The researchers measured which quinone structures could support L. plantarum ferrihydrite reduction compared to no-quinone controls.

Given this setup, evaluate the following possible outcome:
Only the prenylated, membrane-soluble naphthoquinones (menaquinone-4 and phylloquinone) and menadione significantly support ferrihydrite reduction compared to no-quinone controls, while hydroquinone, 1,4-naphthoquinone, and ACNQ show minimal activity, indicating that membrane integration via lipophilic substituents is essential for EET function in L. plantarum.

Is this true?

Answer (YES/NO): NO